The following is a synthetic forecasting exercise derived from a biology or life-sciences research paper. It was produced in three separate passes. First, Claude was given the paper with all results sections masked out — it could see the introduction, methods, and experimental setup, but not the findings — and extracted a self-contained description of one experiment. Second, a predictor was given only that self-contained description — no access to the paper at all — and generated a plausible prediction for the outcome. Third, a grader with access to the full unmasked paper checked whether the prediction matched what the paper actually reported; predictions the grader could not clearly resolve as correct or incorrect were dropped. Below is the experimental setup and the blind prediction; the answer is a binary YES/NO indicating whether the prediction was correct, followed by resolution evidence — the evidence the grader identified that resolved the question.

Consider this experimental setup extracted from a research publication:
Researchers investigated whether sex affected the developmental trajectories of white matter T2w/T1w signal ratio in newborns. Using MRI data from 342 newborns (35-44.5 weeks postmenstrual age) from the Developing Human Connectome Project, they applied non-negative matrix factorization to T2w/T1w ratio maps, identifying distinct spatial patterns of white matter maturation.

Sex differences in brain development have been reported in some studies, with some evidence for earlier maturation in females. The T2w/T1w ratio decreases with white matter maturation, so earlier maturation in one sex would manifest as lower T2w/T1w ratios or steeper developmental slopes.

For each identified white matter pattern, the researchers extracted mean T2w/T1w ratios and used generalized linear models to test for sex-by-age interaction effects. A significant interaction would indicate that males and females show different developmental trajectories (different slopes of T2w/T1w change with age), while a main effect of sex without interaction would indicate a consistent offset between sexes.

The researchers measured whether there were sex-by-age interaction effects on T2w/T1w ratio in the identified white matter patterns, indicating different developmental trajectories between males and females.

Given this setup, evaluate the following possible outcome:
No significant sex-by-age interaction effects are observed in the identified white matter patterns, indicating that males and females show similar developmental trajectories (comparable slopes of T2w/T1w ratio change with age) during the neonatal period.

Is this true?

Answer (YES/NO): YES